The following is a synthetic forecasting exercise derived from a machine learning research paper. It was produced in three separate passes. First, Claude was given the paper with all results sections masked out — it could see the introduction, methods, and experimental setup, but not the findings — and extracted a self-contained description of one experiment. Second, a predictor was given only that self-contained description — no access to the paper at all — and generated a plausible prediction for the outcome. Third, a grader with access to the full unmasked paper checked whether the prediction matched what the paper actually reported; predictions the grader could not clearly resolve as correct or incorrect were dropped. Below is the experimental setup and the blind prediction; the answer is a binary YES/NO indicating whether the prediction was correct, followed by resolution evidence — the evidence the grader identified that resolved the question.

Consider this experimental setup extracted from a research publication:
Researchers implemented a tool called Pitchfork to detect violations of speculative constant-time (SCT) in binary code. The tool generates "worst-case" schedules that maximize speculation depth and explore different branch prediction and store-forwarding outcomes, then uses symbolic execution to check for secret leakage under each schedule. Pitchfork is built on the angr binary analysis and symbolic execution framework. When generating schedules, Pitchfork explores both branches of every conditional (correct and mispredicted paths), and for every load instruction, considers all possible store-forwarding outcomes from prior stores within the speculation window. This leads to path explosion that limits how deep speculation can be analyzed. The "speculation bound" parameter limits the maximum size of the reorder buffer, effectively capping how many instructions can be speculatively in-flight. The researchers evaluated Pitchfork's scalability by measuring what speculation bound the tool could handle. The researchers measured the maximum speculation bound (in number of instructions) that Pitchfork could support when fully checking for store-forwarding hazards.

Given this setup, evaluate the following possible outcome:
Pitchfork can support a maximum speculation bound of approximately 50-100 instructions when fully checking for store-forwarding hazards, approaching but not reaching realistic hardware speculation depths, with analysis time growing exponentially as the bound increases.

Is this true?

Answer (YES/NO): NO